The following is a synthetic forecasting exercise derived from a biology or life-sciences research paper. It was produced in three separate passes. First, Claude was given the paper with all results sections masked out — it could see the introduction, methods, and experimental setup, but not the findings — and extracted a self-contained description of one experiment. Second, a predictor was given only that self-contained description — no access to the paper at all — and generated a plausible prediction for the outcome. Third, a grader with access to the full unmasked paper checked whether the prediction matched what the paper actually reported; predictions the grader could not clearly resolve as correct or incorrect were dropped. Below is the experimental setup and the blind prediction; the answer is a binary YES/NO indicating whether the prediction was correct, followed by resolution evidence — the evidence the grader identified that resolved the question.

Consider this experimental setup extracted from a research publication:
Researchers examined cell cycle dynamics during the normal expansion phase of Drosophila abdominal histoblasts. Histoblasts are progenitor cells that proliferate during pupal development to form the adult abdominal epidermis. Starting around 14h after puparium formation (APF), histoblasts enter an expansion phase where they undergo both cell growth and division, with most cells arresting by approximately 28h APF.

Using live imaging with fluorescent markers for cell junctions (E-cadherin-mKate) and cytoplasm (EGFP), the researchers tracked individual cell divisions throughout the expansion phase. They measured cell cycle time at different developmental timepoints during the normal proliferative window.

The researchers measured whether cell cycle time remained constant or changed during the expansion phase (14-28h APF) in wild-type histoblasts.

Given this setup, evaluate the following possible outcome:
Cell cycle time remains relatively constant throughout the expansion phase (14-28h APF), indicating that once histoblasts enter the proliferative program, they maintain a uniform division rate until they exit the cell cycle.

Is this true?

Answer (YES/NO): YES